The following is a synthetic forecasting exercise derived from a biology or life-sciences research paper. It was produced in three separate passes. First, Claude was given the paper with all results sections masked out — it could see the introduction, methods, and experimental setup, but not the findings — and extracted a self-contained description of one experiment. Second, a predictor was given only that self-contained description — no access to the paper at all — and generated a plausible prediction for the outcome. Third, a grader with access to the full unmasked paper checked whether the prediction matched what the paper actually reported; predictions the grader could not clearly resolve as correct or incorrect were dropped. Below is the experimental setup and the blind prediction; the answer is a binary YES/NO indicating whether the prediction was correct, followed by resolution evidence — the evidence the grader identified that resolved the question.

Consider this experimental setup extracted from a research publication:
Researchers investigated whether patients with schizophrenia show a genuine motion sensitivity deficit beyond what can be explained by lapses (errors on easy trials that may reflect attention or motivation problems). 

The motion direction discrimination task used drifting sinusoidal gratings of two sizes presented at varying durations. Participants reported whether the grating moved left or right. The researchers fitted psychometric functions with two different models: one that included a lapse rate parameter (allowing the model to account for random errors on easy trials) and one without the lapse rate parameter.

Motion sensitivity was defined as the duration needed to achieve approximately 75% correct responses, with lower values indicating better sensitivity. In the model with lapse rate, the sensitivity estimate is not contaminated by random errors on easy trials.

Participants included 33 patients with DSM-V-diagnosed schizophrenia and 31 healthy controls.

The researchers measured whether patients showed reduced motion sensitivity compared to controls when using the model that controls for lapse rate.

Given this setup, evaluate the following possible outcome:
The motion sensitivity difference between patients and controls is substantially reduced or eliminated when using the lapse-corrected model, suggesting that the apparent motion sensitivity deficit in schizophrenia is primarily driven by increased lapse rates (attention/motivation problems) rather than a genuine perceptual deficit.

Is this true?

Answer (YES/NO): NO